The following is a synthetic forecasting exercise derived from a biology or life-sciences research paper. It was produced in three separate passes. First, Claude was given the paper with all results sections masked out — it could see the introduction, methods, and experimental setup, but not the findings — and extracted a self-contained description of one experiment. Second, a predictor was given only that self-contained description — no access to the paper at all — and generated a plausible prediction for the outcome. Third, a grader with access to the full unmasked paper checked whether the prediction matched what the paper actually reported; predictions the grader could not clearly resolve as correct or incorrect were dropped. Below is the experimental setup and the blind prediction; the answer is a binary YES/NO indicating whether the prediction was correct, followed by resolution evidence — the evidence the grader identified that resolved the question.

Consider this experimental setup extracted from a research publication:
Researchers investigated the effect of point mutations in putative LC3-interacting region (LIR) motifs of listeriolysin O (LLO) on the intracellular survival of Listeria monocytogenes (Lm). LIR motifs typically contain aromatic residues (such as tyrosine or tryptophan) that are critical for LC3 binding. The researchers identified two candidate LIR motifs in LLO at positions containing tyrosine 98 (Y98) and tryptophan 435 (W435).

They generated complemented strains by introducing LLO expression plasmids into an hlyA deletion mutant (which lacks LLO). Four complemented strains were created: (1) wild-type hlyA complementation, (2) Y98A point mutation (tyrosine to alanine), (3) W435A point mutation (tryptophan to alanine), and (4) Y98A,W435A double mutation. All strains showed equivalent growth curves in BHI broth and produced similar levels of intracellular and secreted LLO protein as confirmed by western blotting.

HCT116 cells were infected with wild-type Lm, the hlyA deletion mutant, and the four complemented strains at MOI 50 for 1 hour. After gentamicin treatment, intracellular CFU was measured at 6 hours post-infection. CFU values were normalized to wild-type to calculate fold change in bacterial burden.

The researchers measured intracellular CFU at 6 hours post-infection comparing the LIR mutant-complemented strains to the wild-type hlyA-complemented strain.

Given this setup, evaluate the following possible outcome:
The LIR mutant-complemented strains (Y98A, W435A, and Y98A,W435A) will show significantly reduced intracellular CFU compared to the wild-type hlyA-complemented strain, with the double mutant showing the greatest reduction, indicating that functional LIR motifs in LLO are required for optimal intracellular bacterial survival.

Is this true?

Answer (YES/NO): NO